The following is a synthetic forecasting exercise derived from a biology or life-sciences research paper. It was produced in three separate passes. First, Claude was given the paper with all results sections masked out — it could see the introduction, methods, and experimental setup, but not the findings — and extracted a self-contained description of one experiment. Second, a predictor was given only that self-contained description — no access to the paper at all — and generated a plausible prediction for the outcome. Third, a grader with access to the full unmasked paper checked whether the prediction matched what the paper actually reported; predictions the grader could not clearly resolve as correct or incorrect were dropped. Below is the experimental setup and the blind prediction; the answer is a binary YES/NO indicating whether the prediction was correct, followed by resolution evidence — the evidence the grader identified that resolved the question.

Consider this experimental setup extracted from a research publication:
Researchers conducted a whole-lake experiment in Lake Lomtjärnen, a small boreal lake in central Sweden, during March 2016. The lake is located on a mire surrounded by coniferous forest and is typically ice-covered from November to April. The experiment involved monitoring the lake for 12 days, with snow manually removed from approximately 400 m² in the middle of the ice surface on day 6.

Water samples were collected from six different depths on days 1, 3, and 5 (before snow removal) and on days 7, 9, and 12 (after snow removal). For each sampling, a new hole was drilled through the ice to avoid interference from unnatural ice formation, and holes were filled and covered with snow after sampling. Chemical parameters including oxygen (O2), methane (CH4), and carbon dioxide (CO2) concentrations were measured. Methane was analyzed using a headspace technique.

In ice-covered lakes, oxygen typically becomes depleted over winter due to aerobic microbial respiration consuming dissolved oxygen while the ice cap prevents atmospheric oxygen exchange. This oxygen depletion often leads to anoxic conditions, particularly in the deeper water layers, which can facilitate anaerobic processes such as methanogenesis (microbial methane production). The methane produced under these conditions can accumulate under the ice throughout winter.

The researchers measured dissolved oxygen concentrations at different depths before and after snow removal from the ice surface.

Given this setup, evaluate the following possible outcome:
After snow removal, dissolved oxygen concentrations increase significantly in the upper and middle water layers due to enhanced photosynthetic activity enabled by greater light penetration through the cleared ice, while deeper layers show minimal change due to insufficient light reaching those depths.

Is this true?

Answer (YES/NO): NO